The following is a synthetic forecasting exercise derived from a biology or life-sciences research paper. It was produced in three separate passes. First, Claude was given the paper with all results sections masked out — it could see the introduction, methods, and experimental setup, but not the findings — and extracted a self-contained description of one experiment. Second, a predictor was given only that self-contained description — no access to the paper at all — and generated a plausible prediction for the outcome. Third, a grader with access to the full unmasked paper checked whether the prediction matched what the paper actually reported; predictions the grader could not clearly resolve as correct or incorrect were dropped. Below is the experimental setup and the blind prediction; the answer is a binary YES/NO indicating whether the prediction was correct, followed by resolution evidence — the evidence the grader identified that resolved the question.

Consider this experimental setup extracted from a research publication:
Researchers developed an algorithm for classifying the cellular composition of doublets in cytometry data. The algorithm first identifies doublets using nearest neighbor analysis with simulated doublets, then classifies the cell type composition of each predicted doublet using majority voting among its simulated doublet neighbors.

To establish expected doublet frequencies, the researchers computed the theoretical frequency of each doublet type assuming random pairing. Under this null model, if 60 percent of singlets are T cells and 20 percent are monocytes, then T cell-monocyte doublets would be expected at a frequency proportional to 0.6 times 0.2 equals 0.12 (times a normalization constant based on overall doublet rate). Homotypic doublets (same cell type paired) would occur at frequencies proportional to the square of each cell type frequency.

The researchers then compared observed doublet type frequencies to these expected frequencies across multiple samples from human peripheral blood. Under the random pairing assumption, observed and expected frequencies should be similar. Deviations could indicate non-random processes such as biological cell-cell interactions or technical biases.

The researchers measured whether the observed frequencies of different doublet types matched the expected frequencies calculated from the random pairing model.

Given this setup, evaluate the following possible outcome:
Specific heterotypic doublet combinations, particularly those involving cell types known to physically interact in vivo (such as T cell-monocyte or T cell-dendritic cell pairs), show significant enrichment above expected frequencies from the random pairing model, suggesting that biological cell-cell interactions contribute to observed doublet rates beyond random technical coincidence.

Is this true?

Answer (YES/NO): NO